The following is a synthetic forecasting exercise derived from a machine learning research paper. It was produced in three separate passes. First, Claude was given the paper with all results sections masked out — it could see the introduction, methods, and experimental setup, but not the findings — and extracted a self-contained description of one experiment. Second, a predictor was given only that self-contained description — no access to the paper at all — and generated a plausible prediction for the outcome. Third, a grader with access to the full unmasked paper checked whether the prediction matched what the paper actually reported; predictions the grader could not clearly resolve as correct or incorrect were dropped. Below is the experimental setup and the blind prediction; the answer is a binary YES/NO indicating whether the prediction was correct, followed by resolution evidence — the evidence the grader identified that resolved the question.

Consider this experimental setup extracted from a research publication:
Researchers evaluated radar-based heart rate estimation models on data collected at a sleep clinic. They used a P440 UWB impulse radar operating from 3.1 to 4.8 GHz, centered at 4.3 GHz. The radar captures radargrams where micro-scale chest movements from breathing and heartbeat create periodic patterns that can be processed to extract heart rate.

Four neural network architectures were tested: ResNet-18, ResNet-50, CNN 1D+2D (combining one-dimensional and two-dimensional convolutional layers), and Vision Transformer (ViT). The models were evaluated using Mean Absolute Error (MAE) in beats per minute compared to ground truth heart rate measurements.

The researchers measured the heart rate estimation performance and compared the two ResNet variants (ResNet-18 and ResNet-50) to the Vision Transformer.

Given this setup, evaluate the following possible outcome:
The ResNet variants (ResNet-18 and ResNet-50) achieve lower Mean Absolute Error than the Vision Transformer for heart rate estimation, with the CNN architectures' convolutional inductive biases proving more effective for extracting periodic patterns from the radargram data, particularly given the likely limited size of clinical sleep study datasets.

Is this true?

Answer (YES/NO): YES